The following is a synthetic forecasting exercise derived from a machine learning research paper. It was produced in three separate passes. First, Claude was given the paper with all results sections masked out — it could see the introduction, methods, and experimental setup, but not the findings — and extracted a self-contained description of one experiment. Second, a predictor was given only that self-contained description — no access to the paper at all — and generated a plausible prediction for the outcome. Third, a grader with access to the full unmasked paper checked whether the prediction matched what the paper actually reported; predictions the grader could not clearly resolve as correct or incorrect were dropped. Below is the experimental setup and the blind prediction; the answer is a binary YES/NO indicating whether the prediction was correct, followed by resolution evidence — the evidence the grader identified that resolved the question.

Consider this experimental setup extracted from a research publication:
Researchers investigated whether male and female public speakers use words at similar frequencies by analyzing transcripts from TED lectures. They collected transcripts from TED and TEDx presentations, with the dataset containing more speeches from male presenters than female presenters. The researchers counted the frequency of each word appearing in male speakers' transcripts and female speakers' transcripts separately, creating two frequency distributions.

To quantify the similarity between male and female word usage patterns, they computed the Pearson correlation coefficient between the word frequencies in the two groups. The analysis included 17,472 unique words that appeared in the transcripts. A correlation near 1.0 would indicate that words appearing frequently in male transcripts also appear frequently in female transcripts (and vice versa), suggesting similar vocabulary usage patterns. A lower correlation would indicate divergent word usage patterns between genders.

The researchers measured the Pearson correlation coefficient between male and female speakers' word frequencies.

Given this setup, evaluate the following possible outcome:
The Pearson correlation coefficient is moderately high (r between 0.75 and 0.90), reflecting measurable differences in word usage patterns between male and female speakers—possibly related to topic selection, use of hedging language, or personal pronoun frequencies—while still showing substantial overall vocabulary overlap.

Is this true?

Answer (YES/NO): NO